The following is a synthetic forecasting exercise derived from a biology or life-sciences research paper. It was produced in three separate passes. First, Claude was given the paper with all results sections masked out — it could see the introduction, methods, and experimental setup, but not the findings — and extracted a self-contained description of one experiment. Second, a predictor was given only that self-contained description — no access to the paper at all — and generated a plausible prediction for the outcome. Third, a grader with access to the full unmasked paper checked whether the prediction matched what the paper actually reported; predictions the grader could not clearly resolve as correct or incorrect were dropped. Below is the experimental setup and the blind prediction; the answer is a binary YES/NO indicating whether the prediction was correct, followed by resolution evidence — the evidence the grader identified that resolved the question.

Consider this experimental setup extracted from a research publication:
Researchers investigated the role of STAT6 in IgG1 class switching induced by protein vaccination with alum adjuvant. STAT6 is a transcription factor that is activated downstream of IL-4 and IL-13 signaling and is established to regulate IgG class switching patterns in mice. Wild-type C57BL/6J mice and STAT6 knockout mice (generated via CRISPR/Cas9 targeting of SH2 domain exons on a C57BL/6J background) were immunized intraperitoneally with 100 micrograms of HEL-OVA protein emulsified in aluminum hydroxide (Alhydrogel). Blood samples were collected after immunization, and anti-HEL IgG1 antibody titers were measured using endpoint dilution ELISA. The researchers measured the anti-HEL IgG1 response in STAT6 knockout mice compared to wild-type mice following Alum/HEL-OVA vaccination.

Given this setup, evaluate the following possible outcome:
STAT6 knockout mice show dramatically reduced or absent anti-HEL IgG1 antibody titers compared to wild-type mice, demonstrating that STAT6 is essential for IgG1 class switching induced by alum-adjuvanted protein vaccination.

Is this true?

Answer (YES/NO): NO